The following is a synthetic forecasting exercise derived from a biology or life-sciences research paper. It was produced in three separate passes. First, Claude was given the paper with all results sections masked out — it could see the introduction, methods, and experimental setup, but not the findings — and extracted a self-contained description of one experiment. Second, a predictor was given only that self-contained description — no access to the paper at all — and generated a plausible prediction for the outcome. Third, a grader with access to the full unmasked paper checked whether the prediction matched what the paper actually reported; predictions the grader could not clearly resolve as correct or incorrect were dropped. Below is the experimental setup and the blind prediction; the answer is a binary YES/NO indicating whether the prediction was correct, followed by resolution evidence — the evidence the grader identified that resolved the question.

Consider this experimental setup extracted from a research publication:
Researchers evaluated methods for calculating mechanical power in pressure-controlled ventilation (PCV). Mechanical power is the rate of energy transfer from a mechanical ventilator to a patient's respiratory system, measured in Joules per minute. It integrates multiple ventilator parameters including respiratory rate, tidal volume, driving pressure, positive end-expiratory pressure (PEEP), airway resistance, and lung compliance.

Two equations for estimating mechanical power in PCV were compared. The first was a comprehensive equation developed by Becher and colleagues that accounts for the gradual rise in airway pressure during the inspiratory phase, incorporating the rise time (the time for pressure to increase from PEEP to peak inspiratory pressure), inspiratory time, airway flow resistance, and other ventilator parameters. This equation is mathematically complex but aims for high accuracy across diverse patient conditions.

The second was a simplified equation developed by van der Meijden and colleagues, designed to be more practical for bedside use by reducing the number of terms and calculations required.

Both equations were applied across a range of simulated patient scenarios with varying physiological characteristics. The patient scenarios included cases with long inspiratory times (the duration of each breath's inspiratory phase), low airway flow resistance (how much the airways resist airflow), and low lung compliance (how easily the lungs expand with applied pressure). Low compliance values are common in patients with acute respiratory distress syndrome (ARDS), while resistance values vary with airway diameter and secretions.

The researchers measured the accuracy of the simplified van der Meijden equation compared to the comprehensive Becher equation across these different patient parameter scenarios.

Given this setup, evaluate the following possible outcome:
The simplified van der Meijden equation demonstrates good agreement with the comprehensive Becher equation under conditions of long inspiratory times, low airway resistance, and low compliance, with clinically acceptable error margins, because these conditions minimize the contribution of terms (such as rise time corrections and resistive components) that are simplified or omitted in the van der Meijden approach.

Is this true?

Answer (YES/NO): NO